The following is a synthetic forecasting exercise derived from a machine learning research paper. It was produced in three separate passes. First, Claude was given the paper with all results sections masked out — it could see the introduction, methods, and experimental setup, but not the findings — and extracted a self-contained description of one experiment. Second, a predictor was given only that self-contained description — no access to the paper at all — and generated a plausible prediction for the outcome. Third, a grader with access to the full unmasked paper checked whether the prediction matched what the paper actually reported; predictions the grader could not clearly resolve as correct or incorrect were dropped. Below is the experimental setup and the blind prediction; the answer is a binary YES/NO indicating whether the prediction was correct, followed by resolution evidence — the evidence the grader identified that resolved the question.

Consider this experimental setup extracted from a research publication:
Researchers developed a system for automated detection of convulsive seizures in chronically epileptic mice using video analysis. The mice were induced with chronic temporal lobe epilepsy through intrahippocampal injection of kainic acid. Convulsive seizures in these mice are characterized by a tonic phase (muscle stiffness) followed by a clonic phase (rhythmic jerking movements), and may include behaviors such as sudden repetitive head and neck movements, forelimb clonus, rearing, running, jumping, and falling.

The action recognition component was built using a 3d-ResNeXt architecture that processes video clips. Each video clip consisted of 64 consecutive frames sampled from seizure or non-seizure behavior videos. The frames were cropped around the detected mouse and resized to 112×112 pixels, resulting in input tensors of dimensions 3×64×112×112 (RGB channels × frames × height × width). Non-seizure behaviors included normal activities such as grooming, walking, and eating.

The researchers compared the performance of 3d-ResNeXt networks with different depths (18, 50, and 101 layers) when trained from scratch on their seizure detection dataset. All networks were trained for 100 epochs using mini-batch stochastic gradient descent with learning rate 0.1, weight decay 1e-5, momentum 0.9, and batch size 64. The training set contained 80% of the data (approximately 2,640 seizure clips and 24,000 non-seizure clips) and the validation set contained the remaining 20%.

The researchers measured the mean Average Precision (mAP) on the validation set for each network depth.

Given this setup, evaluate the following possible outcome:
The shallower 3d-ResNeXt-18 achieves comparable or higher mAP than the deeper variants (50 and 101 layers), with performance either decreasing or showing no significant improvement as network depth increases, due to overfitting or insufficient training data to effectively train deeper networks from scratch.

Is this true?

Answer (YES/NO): NO